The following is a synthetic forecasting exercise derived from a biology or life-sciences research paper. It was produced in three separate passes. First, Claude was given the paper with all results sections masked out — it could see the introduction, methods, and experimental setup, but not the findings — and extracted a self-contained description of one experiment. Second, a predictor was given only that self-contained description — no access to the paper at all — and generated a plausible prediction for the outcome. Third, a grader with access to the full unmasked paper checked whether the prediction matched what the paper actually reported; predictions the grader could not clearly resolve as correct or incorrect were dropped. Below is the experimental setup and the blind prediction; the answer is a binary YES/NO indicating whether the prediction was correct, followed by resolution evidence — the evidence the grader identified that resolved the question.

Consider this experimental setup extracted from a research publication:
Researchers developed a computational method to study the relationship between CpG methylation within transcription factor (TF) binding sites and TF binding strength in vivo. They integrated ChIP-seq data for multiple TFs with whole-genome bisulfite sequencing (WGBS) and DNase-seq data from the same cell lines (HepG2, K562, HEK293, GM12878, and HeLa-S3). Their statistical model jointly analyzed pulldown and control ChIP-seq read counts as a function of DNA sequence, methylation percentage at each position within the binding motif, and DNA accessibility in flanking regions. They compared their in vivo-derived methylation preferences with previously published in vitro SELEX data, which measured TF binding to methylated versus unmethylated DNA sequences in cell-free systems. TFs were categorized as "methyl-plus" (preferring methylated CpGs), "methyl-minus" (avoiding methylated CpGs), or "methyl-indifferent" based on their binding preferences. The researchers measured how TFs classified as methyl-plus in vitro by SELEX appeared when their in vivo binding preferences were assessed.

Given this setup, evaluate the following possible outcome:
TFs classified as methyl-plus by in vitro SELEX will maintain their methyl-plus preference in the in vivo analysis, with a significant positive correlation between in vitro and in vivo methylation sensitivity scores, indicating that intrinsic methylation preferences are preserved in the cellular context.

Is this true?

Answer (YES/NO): NO